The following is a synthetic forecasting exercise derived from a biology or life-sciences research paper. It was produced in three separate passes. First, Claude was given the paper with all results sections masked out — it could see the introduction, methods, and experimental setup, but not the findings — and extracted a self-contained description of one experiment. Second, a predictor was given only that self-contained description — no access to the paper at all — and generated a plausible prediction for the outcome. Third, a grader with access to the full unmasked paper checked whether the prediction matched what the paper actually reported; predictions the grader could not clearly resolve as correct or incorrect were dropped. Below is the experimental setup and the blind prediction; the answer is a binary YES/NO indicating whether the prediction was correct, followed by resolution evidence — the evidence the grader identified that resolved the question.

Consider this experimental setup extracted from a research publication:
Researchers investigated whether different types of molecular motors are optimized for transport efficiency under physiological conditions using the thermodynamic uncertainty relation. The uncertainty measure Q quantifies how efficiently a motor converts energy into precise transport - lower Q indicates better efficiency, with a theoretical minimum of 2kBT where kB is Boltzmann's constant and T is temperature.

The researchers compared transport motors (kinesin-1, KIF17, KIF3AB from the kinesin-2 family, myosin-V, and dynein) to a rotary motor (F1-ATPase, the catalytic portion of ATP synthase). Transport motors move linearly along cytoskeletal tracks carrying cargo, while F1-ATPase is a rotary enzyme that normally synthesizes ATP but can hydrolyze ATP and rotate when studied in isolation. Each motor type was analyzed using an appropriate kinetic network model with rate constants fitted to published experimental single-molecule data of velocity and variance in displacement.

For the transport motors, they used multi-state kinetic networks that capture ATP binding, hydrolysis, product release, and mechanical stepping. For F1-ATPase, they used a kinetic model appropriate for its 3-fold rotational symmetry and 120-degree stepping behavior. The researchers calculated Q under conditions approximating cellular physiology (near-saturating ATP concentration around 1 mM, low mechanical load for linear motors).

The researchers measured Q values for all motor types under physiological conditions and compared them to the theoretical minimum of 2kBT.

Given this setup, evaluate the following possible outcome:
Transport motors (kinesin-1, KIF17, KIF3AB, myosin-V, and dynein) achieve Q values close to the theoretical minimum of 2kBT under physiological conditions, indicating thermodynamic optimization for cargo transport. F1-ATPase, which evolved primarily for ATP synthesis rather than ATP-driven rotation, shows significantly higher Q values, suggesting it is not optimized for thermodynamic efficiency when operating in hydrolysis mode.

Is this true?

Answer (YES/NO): NO